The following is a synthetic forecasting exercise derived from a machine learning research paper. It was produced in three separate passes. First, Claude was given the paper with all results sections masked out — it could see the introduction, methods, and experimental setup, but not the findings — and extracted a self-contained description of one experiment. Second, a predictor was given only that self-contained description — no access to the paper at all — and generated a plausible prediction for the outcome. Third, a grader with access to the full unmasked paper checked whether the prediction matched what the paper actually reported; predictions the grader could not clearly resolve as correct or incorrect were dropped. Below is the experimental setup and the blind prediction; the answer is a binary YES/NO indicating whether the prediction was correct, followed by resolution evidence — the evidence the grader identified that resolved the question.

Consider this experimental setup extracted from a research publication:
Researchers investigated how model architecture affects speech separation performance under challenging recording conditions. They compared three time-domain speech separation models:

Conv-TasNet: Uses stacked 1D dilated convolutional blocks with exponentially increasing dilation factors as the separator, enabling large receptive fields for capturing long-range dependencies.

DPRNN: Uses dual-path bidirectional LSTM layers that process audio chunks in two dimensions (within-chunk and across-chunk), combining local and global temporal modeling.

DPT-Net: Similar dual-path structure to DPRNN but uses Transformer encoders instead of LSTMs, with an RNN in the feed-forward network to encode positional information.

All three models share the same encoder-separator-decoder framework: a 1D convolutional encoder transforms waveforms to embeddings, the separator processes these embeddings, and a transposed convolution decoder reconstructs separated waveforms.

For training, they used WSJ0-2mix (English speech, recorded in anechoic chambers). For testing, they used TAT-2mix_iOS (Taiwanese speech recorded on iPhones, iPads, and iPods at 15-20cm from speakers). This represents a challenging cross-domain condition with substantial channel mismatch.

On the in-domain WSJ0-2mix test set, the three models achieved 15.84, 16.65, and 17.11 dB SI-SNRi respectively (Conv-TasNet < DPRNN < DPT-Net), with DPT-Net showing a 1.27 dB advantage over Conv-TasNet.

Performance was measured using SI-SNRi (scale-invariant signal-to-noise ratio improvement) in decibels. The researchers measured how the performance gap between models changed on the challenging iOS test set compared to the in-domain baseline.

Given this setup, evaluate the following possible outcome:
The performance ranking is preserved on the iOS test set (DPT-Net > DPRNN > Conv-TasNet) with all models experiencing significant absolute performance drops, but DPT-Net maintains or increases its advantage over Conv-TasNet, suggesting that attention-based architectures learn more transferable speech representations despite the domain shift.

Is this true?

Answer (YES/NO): NO